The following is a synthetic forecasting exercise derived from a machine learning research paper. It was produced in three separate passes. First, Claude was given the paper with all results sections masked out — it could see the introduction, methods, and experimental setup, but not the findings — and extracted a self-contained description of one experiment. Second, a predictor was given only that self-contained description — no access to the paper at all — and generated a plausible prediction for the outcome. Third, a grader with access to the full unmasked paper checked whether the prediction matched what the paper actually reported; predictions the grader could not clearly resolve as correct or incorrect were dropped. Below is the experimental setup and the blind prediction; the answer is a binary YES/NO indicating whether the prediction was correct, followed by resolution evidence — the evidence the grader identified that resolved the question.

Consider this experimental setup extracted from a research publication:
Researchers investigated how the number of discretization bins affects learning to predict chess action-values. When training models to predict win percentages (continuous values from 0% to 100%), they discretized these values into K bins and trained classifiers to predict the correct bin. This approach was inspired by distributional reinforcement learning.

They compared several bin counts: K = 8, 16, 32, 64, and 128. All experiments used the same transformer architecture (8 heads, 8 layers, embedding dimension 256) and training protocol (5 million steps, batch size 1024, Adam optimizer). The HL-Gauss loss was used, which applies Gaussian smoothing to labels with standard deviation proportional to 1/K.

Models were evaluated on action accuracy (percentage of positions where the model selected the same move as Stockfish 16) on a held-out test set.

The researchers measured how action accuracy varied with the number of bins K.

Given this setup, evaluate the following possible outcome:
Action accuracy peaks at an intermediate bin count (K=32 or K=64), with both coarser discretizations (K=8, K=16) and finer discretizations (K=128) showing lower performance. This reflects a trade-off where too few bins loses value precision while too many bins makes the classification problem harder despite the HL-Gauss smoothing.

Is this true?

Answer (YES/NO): NO